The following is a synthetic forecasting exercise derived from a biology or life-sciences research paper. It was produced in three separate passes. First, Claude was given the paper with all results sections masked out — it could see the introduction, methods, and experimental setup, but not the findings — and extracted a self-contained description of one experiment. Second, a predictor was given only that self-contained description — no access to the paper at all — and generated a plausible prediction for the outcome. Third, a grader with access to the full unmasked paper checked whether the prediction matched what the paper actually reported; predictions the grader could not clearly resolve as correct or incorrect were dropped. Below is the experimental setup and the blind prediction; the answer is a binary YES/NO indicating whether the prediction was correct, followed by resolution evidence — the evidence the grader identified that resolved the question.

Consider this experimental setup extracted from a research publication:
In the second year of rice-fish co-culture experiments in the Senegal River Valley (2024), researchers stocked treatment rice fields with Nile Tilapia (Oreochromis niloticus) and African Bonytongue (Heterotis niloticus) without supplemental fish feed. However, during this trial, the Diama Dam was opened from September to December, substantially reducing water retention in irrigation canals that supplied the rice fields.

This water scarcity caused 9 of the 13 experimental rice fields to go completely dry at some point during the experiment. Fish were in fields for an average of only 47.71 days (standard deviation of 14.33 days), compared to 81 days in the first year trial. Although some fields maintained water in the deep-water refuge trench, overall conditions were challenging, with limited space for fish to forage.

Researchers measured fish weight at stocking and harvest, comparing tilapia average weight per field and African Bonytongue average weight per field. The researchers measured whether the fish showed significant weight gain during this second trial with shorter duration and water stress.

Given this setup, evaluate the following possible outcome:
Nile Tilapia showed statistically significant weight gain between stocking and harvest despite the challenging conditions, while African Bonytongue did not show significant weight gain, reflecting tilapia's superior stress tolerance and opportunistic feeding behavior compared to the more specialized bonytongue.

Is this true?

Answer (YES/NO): NO